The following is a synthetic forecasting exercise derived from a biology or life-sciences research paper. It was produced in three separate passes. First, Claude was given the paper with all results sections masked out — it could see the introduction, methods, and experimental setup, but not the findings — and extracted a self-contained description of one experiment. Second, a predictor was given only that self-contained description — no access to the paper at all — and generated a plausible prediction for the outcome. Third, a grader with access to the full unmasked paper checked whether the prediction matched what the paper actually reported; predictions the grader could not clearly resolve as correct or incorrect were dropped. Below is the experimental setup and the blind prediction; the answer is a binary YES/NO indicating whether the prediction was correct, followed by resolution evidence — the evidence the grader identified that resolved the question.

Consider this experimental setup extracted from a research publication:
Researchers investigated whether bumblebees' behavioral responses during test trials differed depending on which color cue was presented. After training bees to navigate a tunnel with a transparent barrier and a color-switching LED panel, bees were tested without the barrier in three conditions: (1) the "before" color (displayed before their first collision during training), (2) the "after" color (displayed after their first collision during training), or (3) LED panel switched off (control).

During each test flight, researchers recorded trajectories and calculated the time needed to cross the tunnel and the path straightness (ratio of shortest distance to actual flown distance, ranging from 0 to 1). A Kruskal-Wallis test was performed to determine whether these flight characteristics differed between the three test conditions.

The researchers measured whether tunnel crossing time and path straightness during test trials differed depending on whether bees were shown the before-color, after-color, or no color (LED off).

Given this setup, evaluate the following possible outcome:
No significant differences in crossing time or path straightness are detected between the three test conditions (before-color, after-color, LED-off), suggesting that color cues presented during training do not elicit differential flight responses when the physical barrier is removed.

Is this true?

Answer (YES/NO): NO